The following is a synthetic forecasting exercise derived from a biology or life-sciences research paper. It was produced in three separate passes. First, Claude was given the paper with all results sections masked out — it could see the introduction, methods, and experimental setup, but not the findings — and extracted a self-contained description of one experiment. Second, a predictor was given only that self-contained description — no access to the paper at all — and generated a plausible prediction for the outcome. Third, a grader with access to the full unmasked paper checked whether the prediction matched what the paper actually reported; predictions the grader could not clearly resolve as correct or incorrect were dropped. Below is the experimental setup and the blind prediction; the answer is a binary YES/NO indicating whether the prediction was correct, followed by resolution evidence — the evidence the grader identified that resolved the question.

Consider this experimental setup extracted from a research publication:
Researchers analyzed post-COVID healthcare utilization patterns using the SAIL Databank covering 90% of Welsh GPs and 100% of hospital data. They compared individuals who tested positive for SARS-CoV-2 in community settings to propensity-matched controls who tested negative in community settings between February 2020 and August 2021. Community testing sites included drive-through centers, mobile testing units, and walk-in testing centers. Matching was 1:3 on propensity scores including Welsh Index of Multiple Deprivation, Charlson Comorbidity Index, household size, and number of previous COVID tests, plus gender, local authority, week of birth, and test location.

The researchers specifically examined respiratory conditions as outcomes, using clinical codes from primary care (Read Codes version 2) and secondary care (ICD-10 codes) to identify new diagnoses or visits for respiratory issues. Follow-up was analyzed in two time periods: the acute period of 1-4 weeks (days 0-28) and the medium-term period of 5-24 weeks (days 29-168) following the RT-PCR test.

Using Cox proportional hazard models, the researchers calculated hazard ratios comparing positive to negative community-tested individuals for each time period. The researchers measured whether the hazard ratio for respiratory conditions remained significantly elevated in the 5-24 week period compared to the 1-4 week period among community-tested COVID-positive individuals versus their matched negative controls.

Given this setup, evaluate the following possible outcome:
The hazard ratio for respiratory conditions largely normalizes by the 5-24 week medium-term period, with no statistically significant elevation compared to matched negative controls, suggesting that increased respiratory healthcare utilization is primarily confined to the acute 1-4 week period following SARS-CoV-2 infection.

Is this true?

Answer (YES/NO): YES